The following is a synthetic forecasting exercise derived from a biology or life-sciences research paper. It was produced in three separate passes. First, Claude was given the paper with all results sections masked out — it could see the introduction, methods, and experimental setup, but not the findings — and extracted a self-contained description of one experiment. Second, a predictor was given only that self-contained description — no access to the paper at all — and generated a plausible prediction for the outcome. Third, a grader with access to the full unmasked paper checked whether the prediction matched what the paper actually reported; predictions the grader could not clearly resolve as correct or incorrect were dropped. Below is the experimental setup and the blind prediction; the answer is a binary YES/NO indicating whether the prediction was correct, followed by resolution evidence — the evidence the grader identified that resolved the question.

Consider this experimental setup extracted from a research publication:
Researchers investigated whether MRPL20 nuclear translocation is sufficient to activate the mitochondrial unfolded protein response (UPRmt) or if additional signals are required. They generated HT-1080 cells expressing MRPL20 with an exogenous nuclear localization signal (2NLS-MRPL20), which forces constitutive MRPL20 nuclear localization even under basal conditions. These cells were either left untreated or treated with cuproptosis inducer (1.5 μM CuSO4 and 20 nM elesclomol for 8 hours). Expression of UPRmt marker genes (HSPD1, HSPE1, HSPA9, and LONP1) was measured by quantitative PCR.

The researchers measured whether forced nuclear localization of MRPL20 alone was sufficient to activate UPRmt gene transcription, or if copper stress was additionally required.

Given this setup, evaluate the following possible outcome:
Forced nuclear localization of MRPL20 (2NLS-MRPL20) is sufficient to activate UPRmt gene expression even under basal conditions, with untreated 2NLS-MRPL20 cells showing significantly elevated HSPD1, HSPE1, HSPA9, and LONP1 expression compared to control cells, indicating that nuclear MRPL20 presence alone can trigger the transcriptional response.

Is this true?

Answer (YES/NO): NO